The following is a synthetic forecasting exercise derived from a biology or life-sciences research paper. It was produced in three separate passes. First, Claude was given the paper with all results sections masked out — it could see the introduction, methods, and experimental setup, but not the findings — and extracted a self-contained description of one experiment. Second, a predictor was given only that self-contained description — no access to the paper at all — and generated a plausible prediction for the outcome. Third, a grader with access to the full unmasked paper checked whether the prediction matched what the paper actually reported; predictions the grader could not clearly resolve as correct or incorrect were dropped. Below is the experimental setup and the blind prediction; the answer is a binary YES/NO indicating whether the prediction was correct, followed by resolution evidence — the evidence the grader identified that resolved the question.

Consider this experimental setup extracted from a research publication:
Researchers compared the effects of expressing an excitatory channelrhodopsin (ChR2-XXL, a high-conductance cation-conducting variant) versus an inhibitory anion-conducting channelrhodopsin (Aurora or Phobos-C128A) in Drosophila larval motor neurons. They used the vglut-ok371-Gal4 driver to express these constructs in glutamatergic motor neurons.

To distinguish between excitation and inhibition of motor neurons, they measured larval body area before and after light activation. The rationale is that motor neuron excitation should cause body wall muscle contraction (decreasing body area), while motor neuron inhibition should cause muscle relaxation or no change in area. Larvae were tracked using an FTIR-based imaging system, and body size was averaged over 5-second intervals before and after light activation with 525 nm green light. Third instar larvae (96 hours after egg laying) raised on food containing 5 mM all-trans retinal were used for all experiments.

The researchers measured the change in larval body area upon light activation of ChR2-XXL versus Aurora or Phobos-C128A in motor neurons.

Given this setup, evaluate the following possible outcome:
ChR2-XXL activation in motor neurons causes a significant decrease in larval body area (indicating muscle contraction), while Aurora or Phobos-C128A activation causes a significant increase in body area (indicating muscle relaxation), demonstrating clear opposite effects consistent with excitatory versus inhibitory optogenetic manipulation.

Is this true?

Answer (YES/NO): YES